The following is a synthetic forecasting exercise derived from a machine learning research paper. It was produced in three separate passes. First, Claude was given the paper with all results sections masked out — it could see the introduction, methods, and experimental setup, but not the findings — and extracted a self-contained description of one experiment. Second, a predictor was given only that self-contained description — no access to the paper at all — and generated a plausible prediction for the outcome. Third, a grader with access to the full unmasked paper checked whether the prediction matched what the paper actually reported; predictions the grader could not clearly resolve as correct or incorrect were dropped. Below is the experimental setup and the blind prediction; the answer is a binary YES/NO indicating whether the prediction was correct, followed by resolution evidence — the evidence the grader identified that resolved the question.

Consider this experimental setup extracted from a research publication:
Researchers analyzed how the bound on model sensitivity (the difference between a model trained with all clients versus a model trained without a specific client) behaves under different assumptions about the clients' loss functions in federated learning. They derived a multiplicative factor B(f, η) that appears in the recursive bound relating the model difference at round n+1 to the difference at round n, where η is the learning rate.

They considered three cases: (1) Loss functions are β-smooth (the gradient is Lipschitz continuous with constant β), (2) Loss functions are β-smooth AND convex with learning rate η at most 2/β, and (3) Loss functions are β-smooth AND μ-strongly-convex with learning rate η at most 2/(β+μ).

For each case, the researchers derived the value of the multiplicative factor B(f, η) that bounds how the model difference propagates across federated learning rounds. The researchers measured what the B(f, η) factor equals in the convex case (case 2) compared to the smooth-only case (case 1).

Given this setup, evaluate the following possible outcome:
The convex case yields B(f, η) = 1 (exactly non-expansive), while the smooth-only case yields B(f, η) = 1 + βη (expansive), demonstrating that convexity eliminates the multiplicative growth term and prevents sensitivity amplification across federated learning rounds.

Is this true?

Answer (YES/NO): YES